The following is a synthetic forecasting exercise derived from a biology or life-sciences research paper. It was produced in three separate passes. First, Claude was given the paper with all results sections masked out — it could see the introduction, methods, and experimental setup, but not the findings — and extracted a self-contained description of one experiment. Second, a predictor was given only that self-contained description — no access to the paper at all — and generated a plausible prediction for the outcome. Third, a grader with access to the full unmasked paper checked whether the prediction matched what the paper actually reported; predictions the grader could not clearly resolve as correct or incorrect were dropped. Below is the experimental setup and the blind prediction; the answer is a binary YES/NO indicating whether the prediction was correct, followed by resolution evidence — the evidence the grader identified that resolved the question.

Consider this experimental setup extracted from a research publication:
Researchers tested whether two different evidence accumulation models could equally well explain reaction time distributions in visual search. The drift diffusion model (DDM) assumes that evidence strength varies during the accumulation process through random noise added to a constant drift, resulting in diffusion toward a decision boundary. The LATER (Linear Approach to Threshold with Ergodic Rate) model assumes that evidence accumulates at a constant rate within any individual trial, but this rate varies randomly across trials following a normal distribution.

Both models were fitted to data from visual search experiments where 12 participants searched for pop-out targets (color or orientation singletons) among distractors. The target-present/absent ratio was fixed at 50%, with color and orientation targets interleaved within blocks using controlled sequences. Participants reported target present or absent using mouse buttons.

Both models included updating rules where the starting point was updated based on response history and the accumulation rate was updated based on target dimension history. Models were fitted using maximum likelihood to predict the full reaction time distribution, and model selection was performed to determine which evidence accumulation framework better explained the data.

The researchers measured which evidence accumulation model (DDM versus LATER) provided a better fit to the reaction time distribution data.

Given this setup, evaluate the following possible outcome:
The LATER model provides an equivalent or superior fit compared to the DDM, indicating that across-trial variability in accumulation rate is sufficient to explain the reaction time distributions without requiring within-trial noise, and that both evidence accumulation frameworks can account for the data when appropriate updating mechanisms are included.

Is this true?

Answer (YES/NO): YES